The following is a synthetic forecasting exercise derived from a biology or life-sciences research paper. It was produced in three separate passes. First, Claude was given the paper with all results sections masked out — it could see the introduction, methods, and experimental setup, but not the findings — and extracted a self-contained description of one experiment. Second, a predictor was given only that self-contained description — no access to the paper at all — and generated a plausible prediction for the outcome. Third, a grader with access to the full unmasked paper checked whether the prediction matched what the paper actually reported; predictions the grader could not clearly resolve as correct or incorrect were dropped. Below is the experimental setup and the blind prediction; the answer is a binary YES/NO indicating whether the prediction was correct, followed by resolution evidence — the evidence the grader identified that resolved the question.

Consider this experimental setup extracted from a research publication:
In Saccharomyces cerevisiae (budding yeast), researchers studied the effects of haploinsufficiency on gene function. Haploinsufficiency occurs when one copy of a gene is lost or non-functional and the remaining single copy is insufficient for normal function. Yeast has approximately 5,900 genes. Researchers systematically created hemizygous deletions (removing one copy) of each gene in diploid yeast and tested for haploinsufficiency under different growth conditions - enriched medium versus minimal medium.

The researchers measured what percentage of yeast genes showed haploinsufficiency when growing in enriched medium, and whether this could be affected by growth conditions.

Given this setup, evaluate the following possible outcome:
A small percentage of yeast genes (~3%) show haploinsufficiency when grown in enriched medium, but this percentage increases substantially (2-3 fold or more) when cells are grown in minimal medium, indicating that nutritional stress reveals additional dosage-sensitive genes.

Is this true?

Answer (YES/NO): NO